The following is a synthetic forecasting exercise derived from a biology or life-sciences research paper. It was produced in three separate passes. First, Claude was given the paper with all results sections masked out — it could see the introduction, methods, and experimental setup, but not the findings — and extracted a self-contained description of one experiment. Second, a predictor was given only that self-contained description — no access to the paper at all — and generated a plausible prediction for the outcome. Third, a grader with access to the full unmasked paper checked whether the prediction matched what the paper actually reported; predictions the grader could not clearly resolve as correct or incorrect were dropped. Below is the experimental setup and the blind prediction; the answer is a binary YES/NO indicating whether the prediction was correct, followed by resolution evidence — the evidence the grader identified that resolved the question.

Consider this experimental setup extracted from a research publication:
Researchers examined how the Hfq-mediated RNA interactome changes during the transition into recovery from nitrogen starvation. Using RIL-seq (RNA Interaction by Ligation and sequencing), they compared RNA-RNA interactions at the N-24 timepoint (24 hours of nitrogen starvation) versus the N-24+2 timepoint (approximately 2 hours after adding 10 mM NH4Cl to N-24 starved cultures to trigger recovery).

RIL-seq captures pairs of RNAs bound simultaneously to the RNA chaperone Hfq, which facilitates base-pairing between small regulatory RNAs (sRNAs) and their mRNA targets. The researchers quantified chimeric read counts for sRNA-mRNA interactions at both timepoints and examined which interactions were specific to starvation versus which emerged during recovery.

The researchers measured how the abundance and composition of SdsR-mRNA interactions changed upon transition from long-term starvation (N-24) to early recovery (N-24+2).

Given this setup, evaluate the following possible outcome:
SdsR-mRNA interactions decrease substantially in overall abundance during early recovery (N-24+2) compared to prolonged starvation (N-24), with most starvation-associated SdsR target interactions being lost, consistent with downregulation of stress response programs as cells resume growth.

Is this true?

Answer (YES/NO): YES